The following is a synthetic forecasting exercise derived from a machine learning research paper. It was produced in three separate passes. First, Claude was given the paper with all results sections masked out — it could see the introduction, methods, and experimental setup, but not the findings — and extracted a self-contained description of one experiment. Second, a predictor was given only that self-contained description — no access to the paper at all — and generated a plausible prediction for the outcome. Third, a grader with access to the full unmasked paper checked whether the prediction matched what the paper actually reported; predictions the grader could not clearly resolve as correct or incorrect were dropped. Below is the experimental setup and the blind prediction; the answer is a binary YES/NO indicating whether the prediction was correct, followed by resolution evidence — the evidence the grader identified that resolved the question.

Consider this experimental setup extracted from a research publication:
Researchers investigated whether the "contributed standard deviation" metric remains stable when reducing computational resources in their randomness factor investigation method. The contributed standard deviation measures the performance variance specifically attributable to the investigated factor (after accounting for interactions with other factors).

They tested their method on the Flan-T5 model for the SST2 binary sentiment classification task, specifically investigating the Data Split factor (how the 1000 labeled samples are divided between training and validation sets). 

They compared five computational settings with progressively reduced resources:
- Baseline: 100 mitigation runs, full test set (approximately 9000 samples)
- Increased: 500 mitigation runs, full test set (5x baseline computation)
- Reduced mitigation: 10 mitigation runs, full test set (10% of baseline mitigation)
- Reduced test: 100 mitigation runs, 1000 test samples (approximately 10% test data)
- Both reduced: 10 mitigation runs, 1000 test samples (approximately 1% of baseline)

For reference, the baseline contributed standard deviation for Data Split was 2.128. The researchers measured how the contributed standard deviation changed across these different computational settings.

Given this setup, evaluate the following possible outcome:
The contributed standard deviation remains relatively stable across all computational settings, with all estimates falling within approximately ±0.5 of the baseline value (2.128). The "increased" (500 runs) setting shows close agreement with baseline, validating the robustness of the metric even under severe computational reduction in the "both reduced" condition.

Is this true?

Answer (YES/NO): YES